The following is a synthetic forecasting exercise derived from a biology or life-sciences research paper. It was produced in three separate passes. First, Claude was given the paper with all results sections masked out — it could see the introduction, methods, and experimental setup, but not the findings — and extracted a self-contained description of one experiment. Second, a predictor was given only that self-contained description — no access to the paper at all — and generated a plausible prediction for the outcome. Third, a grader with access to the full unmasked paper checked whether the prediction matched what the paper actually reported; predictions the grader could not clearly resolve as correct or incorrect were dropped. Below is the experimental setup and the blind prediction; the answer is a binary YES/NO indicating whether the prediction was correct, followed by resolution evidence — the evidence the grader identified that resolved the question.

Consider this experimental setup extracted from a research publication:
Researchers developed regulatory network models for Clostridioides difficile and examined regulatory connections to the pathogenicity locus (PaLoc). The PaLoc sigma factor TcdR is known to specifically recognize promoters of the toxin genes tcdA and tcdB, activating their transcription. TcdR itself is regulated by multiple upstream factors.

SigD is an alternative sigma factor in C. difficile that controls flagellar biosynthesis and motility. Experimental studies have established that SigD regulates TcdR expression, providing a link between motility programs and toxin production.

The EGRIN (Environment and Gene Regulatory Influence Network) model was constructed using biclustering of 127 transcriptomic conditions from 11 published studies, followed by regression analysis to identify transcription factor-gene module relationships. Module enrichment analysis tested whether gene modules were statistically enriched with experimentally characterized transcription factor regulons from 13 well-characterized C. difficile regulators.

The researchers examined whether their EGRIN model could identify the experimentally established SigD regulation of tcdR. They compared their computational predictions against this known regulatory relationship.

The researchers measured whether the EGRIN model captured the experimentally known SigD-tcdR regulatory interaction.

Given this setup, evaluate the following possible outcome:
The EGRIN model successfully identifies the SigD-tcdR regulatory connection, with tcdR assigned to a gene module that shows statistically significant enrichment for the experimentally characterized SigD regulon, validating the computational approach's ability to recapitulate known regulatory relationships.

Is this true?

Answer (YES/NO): NO